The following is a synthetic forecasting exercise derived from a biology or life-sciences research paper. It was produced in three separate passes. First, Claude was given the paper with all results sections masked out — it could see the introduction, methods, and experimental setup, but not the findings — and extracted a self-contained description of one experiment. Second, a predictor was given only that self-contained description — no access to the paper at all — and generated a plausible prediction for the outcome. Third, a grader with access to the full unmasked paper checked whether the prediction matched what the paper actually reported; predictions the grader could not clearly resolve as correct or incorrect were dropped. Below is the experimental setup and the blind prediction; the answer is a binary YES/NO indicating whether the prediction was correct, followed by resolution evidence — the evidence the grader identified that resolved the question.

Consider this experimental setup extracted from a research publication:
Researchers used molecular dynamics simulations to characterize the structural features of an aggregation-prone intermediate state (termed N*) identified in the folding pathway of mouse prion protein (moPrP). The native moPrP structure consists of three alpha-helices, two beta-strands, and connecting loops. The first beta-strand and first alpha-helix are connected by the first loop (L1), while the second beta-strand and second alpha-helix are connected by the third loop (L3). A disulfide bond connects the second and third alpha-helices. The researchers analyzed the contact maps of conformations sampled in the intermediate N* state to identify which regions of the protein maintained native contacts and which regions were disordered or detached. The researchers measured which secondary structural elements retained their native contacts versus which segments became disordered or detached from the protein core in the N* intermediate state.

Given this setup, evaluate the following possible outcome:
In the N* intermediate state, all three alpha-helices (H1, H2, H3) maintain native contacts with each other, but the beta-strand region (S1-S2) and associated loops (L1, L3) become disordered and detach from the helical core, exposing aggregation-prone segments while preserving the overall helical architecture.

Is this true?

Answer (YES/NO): NO